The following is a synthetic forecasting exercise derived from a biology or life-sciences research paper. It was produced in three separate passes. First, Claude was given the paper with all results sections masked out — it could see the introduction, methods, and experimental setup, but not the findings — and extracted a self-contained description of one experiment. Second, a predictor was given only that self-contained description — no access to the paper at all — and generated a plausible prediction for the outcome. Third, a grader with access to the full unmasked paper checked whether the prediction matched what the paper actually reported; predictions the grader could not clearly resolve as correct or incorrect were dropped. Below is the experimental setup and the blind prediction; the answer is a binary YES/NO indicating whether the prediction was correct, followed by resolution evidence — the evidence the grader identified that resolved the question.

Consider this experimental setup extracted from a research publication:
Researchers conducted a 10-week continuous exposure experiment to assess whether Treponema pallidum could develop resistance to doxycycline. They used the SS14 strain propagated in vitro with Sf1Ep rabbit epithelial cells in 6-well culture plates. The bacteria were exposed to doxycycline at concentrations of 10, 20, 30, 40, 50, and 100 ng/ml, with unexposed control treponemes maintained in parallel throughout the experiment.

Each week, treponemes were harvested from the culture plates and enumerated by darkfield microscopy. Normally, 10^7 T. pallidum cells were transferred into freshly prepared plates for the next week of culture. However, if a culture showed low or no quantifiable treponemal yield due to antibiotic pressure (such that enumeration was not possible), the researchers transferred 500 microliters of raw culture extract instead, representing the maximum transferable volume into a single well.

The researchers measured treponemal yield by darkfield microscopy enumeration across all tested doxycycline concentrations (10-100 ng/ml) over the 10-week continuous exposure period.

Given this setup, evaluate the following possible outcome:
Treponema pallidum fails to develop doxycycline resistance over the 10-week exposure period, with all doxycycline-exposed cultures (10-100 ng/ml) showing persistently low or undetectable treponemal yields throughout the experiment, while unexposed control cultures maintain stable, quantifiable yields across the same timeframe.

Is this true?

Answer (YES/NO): NO